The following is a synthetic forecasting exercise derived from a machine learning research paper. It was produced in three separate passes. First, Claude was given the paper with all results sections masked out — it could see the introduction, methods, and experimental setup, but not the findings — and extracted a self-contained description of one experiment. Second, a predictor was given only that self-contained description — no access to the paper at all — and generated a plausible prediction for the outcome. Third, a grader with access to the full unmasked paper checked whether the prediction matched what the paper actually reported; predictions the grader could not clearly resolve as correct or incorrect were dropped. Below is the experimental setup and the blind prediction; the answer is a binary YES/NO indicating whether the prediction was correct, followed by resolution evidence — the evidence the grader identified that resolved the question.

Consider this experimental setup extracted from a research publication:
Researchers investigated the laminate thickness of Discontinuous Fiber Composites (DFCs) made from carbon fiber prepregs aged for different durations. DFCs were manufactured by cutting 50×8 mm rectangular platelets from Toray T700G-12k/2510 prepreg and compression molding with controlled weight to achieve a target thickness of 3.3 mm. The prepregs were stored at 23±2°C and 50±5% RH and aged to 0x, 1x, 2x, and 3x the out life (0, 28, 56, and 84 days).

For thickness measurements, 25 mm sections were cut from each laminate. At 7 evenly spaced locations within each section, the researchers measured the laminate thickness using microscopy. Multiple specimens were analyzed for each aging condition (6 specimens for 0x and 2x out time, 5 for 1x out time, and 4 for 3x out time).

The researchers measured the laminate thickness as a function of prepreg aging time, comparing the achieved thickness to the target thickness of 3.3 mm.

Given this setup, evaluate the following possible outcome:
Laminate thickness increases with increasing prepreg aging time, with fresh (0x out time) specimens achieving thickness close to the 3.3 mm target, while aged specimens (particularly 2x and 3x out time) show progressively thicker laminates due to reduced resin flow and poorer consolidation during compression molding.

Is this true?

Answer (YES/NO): NO